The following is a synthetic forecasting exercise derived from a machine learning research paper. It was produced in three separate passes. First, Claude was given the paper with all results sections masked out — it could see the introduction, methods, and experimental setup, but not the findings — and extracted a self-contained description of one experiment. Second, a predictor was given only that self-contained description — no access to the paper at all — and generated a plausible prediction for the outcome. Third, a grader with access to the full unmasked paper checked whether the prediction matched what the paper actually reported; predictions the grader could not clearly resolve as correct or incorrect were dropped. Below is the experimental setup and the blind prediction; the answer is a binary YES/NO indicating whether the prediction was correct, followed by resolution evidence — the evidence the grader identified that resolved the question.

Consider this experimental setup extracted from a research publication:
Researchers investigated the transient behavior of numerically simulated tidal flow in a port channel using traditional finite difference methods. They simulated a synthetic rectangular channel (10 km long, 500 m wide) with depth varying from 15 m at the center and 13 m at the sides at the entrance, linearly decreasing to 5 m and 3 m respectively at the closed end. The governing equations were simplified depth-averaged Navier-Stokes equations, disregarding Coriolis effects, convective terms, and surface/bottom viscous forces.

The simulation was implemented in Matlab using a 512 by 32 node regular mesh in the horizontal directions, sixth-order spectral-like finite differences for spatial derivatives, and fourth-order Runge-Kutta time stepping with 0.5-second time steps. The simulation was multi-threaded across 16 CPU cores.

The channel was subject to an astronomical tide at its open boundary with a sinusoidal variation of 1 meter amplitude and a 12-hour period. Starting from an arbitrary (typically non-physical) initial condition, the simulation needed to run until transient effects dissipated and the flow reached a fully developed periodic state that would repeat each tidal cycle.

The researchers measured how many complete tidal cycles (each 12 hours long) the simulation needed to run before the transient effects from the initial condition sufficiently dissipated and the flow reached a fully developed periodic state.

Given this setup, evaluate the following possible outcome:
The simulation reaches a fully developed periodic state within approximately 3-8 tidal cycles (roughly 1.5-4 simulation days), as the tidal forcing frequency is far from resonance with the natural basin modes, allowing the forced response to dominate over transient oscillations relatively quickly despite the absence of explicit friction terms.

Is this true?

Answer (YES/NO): NO